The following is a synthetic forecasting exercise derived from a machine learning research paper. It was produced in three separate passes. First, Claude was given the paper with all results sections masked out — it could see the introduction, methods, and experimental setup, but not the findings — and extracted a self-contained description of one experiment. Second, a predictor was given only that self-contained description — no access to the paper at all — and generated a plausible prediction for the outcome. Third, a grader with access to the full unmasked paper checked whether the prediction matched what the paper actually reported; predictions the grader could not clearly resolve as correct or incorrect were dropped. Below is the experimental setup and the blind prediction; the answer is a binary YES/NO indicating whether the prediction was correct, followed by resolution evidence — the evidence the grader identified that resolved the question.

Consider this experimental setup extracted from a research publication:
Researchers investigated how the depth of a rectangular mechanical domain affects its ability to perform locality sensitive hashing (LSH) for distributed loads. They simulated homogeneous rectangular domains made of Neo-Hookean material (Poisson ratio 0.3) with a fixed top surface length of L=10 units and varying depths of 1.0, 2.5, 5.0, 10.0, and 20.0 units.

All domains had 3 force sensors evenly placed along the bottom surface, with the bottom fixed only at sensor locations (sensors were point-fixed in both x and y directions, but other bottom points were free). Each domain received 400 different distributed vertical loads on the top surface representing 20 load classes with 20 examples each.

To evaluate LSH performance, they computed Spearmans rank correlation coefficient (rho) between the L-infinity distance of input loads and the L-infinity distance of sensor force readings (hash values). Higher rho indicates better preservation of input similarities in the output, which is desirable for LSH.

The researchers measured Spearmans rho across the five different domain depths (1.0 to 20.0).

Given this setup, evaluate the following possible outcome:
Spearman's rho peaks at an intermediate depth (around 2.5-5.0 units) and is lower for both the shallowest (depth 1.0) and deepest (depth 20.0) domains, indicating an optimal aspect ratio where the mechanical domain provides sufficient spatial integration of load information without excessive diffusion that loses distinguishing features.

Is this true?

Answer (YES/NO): NO